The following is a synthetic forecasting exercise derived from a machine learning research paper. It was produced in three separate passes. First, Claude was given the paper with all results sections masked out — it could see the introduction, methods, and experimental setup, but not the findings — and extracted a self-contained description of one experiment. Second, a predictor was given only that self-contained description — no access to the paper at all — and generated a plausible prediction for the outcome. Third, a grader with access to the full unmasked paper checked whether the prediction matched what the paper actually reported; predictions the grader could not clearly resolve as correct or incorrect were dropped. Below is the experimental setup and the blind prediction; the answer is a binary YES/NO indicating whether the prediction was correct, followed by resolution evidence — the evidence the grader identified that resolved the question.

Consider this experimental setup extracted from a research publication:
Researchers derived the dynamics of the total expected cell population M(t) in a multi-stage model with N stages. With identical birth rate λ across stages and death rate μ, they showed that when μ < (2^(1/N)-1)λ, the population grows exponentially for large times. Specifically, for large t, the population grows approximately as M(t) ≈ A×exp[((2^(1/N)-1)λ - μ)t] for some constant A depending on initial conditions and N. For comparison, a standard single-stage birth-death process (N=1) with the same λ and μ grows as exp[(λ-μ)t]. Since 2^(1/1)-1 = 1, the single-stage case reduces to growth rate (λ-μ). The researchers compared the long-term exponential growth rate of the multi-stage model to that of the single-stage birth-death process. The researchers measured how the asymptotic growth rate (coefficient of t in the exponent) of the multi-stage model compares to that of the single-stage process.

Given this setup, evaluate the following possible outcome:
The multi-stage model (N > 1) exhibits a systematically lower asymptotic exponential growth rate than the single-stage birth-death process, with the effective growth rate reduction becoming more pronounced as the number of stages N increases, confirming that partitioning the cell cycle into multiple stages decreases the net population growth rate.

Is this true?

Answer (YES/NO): YES